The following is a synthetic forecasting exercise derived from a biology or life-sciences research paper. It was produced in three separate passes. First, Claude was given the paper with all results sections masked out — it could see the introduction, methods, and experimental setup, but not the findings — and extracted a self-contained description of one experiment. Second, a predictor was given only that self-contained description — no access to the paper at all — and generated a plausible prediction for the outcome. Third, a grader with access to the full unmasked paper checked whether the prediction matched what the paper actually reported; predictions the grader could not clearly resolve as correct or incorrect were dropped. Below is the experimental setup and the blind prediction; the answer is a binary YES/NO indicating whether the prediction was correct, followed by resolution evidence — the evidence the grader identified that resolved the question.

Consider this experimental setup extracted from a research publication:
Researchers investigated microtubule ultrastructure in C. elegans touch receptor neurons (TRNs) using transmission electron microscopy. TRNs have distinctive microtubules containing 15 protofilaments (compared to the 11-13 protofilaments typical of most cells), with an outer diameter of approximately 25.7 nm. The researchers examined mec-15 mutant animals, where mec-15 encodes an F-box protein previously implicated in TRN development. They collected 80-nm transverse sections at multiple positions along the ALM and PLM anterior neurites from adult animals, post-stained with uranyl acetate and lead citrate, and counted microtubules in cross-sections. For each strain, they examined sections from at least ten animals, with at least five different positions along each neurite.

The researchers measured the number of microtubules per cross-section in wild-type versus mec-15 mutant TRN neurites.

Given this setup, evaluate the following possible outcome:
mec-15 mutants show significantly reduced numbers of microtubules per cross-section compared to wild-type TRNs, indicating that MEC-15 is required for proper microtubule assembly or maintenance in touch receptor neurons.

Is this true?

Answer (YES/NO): YES